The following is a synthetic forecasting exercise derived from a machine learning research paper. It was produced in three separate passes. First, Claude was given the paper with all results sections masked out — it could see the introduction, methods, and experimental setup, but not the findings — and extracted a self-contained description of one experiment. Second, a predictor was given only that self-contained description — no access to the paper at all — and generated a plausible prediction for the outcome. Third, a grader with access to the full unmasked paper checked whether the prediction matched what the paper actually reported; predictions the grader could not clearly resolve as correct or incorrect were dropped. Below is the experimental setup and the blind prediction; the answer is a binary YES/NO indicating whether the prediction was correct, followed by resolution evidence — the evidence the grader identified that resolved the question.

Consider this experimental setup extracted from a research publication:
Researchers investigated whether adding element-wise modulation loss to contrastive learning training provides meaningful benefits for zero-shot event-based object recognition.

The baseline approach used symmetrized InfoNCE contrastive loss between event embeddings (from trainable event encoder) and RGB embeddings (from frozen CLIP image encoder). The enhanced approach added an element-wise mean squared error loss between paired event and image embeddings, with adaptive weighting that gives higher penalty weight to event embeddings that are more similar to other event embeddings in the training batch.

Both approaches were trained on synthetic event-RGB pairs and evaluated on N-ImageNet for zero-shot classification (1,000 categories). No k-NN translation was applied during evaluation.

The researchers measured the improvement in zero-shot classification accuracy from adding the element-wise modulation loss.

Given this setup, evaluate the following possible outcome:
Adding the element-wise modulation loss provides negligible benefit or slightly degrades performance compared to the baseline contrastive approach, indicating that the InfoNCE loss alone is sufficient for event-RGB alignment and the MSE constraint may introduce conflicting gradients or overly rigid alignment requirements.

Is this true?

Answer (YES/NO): NO